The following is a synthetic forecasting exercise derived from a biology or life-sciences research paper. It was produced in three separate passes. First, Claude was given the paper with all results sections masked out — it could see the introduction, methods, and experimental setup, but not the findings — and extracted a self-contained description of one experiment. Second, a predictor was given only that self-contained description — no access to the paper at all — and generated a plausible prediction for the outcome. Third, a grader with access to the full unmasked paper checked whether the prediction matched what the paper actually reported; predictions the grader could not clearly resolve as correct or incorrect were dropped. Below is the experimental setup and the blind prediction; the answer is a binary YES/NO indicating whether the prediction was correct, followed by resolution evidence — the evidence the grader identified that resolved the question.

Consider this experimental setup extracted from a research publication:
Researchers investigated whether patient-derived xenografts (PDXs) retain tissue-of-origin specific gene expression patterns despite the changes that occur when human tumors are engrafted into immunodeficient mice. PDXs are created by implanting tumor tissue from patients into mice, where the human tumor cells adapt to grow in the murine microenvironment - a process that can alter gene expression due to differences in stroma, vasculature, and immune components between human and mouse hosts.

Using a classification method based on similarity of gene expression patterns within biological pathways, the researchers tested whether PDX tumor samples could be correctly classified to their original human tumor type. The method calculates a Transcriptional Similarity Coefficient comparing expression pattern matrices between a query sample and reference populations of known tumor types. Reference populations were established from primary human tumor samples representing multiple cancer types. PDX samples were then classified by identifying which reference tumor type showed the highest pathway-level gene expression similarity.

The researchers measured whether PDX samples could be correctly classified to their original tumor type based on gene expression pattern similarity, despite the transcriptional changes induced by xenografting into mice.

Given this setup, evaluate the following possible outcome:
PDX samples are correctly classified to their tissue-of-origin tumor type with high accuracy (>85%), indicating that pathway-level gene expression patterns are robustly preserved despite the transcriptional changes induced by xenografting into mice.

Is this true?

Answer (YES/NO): NO